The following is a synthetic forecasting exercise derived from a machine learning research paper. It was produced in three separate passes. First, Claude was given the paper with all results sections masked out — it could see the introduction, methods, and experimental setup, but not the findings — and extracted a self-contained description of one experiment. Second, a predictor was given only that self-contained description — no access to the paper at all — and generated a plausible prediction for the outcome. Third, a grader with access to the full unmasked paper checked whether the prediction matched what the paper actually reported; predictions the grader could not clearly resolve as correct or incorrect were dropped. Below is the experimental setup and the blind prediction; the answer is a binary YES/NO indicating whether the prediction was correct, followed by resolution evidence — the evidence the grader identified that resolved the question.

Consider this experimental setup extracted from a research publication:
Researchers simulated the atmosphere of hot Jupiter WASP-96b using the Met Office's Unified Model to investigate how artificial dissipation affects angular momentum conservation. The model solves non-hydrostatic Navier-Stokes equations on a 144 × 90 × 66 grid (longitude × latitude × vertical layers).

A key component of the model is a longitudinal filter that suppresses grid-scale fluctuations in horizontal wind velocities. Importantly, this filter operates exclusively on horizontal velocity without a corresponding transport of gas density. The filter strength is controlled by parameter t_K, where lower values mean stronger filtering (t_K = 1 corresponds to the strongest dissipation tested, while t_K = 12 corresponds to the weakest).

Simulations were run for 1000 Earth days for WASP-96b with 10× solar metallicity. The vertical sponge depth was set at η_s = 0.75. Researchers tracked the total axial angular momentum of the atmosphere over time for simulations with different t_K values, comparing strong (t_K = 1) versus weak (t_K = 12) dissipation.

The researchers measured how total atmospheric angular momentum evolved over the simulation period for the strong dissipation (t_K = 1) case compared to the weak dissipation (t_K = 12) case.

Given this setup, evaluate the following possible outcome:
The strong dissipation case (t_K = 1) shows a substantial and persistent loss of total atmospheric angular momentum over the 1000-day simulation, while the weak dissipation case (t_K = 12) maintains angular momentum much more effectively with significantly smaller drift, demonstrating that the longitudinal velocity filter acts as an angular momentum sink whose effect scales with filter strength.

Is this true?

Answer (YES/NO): YES